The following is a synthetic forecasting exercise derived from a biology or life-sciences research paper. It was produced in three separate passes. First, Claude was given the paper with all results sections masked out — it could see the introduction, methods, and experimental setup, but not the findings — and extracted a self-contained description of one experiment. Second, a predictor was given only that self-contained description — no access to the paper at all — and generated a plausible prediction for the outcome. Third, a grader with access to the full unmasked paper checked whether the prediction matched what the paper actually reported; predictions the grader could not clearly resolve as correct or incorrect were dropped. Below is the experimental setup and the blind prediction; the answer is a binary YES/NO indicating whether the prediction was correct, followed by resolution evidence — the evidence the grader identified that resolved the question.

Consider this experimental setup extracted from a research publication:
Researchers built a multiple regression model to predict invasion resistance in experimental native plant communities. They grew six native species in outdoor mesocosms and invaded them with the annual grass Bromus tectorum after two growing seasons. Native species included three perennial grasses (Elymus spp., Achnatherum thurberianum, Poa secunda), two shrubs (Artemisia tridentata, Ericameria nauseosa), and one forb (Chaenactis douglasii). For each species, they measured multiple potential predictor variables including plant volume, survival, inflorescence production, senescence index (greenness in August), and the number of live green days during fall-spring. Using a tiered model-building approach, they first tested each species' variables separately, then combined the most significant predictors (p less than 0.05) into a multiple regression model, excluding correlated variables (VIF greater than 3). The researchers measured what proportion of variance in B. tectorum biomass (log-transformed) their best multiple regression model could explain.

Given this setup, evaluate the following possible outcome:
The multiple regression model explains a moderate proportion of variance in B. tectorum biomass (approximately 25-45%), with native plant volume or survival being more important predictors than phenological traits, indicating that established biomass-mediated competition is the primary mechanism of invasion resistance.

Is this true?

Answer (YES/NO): YES